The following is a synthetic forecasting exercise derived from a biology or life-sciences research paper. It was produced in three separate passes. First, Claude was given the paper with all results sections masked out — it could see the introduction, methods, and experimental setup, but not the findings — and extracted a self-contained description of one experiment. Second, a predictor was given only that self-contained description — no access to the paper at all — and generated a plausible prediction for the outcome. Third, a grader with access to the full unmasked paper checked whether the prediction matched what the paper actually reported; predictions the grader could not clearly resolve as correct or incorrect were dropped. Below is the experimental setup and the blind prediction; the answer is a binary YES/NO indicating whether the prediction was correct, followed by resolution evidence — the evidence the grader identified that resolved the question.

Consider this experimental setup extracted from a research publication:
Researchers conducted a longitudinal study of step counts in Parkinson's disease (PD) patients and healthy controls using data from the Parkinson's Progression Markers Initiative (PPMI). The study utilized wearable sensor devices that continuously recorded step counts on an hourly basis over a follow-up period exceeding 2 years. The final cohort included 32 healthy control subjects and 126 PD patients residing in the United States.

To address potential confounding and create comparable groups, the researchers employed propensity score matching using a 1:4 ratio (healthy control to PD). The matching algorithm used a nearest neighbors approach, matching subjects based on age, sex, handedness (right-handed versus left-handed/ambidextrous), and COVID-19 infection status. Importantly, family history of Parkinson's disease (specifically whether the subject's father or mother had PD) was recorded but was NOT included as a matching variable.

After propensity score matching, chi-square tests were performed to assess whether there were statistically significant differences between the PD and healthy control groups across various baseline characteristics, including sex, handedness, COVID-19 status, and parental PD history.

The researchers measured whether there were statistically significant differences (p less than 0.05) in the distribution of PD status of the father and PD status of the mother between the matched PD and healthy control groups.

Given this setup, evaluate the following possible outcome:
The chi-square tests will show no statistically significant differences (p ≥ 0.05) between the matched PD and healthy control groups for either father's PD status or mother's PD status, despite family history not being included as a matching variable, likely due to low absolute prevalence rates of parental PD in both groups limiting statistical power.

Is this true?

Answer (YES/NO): NO